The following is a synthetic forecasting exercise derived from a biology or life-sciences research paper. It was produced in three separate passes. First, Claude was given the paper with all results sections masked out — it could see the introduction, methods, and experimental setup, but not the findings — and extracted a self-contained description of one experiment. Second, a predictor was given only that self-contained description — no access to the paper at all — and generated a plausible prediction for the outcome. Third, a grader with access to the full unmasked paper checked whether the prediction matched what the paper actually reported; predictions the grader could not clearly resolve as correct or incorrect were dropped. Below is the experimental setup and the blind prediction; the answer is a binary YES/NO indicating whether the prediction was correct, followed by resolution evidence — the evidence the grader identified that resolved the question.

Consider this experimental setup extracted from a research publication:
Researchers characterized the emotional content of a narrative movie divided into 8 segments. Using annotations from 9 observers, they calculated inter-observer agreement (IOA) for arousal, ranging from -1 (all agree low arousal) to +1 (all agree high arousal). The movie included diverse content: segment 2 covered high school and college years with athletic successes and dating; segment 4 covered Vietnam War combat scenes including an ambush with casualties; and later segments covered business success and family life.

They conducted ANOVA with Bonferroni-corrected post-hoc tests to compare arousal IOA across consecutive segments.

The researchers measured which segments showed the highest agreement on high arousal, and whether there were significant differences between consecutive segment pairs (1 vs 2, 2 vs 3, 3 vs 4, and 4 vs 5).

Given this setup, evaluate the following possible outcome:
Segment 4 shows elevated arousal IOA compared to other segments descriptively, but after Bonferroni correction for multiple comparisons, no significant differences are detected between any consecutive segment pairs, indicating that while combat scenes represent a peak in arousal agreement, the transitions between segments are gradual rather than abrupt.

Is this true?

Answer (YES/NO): NO